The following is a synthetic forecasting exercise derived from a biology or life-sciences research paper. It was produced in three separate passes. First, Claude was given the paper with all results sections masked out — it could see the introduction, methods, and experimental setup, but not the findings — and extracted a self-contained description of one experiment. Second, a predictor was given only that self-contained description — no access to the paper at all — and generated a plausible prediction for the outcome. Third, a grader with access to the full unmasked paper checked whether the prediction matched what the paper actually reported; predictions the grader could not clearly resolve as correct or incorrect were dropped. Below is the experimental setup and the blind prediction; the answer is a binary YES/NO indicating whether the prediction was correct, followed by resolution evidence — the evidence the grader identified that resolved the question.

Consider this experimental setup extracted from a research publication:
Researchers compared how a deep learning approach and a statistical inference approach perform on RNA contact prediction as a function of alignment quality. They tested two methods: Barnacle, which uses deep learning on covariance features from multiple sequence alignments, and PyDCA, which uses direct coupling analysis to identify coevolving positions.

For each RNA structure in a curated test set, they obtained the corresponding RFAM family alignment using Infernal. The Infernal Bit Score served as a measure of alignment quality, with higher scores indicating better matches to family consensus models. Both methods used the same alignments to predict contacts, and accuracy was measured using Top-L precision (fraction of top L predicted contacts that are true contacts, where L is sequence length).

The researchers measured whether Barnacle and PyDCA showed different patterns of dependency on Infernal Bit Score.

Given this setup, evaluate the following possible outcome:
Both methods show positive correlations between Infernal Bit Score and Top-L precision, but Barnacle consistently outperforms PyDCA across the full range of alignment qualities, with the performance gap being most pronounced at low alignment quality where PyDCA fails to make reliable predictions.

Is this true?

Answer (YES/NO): NO